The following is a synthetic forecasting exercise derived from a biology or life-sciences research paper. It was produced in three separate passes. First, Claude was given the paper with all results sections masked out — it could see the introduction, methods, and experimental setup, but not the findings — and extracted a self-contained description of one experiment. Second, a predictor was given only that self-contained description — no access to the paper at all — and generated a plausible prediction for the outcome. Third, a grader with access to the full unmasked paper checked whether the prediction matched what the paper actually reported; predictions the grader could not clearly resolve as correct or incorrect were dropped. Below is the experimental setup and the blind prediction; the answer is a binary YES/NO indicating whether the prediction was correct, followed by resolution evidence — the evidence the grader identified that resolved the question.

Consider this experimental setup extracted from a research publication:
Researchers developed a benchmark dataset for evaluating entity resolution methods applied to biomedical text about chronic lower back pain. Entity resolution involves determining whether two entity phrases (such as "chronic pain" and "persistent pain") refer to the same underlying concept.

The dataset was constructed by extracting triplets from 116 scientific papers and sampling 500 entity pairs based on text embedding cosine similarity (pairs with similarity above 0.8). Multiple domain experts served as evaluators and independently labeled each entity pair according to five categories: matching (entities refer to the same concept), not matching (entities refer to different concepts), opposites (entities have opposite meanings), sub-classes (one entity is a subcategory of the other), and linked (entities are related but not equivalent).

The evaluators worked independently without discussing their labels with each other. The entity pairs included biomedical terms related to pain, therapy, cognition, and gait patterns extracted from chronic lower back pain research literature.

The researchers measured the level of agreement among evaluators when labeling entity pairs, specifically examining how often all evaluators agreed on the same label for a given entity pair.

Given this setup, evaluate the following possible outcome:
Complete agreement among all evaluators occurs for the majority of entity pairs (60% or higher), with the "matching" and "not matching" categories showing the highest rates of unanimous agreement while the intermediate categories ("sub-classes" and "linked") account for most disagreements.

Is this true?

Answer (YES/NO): NO